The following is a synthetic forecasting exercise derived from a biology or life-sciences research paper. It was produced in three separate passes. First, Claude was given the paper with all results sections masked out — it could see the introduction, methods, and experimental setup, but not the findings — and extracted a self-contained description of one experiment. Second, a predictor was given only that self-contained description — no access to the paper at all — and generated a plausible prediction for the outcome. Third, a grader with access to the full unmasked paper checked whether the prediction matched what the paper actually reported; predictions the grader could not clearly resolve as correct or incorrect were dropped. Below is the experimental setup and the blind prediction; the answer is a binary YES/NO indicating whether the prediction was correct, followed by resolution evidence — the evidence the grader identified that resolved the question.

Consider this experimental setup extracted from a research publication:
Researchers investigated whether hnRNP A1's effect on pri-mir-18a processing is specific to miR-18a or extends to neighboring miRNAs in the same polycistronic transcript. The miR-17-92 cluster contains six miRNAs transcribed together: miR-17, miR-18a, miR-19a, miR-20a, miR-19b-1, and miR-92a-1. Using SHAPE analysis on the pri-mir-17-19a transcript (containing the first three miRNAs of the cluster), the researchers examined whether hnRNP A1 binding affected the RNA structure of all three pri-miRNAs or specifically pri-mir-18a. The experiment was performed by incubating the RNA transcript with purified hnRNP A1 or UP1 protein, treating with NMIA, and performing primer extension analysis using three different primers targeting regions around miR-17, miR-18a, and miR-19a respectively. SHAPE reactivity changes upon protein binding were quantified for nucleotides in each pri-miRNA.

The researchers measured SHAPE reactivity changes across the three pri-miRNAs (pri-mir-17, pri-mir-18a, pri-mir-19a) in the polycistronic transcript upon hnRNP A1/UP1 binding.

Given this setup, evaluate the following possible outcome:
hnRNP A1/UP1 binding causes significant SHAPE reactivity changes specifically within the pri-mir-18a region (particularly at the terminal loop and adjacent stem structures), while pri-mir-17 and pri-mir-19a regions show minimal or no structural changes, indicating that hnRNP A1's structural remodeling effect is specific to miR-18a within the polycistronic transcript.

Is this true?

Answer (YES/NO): NO